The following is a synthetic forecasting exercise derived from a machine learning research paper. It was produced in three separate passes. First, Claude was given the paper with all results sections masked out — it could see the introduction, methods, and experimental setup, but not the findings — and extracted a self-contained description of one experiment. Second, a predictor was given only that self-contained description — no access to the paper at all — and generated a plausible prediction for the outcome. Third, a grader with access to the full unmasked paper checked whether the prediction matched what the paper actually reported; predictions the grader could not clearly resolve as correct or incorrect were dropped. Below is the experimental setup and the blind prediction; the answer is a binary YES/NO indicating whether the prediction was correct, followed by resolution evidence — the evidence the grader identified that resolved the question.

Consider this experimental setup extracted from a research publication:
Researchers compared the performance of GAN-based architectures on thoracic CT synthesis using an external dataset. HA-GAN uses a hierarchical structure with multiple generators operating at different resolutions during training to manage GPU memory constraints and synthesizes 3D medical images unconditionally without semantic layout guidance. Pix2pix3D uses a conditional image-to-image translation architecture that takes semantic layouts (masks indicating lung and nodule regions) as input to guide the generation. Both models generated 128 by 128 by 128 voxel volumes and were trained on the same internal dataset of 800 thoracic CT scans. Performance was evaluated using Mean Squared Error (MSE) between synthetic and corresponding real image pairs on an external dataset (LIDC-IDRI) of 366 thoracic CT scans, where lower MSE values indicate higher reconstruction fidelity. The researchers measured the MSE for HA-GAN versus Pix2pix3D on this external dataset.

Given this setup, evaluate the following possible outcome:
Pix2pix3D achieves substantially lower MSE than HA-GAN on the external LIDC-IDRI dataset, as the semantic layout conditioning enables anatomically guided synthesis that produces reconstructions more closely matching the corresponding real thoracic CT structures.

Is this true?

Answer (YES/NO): YES